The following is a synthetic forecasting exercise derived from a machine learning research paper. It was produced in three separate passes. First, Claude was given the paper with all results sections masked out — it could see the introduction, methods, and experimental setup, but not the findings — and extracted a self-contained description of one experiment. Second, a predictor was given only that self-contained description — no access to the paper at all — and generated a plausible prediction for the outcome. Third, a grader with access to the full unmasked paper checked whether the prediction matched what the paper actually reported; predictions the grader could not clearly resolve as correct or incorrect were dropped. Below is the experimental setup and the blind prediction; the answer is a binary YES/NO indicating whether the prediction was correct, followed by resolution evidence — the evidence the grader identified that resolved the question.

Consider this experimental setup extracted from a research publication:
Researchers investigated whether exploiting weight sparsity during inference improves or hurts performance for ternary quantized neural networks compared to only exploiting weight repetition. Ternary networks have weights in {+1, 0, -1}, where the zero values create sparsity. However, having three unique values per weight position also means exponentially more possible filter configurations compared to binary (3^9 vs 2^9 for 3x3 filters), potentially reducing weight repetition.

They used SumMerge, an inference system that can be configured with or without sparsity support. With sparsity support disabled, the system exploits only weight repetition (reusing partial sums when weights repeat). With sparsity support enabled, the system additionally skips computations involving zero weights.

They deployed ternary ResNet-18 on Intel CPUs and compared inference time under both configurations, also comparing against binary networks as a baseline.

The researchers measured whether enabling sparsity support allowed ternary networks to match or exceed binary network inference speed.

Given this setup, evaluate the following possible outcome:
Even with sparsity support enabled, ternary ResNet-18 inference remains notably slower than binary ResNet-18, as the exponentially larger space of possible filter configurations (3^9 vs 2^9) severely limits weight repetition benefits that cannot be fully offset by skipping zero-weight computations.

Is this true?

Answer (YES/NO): YES